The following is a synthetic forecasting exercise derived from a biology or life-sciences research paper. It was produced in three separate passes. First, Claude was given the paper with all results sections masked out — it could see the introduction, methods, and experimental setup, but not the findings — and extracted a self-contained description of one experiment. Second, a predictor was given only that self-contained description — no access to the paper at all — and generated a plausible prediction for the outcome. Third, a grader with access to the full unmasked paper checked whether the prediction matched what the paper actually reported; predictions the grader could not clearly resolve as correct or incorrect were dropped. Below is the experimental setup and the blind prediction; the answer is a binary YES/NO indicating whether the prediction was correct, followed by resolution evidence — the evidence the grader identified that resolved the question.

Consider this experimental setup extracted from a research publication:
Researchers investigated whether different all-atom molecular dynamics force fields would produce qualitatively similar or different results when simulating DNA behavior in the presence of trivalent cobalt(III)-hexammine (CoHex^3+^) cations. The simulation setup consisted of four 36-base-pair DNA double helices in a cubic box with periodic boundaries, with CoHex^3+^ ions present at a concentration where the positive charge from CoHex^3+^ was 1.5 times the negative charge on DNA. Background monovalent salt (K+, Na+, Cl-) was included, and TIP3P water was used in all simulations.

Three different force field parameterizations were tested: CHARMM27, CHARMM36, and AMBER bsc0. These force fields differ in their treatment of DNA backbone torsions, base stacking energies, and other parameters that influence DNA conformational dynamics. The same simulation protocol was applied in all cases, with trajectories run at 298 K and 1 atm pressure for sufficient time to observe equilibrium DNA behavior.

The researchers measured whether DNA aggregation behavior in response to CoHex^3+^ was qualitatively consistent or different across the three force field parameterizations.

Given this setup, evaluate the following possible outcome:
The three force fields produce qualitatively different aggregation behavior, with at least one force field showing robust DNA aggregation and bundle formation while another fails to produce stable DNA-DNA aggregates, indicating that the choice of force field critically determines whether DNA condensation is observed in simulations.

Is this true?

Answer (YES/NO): NO